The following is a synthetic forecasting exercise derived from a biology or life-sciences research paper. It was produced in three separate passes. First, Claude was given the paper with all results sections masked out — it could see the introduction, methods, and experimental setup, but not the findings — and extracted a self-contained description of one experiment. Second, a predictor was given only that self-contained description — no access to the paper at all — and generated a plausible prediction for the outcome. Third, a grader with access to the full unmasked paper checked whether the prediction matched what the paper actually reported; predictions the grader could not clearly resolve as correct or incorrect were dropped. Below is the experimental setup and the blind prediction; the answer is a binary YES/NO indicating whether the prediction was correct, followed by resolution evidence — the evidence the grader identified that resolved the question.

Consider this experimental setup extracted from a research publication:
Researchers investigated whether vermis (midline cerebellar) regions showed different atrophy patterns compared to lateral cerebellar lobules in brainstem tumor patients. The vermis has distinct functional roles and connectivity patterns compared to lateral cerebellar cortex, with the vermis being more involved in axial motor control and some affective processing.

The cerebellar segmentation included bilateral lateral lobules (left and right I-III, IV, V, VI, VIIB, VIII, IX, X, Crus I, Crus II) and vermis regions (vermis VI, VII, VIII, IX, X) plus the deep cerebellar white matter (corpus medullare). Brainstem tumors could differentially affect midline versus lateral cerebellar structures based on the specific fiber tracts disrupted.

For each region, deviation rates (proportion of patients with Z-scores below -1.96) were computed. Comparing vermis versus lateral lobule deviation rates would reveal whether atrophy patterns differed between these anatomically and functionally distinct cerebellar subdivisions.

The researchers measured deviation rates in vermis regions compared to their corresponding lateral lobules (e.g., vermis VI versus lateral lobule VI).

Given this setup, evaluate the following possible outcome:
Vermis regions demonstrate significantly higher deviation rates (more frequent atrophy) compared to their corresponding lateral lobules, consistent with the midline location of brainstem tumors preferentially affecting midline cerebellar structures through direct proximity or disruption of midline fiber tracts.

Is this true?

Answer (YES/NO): NO